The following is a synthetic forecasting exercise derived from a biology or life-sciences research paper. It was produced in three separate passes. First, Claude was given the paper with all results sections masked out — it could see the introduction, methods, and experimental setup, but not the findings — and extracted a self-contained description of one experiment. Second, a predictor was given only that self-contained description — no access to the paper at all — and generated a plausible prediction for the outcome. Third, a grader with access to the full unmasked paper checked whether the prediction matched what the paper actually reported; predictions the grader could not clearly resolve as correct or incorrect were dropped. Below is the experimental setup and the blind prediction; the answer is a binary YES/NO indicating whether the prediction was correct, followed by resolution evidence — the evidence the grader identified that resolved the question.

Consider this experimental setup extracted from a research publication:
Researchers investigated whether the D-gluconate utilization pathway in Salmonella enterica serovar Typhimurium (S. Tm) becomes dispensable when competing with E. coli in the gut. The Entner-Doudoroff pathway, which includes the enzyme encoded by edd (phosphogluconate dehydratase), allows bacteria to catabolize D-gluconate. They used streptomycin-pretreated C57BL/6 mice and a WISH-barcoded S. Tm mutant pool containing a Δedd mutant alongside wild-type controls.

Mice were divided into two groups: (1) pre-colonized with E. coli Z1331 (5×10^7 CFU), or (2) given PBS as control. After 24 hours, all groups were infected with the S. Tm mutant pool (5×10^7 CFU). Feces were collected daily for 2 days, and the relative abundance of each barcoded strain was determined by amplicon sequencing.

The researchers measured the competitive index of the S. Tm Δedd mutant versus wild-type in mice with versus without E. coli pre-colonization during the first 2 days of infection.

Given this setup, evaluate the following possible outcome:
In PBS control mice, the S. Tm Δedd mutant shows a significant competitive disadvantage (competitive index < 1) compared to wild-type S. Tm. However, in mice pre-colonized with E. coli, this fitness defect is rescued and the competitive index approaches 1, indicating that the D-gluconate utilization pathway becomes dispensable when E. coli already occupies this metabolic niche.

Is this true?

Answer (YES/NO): YES